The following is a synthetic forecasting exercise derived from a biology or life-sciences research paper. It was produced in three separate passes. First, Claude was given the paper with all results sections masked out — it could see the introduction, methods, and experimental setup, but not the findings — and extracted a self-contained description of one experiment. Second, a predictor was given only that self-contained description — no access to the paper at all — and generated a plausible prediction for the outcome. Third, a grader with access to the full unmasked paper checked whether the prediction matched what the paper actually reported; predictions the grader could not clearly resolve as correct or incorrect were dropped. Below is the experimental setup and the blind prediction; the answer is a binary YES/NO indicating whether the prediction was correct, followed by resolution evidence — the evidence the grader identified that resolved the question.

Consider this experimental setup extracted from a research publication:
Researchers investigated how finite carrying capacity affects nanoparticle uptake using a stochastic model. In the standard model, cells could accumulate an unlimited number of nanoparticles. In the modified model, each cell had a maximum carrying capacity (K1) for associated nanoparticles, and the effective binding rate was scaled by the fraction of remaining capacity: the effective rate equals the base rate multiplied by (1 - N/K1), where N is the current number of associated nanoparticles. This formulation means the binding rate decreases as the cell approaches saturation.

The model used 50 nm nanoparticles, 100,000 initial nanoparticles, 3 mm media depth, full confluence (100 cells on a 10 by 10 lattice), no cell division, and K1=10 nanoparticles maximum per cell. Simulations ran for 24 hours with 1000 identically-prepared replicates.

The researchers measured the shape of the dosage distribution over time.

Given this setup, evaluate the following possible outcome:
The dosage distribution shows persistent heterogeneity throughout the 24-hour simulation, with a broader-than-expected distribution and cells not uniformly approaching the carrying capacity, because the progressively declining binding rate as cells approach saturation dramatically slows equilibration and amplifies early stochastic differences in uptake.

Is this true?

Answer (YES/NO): NO